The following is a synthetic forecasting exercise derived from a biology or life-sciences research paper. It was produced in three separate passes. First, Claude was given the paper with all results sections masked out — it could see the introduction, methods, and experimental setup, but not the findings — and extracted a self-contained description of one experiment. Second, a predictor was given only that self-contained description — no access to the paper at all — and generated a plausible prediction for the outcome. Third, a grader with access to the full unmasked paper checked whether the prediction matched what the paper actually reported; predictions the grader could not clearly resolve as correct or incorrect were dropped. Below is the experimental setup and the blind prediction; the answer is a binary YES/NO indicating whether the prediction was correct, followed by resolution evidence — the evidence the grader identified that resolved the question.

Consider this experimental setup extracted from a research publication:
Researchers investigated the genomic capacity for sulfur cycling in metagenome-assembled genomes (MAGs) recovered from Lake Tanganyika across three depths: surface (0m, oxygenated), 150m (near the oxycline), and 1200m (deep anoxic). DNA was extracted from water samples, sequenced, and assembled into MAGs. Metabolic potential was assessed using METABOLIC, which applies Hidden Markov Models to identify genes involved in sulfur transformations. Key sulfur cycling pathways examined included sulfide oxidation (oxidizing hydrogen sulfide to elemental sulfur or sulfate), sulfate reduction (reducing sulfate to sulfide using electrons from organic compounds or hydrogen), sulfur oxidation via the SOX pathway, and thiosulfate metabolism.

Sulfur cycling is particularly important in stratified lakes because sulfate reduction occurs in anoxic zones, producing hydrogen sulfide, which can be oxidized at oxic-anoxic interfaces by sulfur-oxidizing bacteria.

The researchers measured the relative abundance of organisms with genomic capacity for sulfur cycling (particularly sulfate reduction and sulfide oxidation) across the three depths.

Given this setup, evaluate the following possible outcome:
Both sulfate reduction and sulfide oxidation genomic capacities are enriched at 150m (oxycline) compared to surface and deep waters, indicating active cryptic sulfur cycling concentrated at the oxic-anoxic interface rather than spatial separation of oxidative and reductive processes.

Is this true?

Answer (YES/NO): NO